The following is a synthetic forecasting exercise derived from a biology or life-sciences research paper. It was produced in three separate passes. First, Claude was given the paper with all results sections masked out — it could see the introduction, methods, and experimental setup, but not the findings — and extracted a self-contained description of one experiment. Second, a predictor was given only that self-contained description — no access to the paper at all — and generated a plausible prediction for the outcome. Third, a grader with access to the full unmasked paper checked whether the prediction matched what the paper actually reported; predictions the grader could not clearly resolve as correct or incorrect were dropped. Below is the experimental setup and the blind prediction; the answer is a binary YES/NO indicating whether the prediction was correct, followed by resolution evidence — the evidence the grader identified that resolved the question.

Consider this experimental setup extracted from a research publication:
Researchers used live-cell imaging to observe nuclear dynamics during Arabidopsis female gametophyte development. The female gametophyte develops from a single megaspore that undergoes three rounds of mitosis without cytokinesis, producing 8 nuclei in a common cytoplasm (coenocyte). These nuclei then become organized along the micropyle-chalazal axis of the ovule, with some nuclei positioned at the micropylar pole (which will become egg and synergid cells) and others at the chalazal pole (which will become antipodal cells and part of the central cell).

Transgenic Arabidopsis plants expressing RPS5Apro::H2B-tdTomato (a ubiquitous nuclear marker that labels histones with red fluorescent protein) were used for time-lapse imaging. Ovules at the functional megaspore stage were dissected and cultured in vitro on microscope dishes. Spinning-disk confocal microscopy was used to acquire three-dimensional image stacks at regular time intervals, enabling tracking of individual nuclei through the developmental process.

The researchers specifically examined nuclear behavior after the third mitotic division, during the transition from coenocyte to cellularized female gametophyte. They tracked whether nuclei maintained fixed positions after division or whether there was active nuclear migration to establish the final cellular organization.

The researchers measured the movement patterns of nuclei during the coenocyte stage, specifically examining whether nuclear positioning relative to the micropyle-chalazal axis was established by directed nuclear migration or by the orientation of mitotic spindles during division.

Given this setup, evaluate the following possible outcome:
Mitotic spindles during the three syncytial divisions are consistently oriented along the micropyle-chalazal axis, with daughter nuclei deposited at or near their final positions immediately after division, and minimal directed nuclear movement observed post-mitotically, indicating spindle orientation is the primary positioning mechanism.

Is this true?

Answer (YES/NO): NO